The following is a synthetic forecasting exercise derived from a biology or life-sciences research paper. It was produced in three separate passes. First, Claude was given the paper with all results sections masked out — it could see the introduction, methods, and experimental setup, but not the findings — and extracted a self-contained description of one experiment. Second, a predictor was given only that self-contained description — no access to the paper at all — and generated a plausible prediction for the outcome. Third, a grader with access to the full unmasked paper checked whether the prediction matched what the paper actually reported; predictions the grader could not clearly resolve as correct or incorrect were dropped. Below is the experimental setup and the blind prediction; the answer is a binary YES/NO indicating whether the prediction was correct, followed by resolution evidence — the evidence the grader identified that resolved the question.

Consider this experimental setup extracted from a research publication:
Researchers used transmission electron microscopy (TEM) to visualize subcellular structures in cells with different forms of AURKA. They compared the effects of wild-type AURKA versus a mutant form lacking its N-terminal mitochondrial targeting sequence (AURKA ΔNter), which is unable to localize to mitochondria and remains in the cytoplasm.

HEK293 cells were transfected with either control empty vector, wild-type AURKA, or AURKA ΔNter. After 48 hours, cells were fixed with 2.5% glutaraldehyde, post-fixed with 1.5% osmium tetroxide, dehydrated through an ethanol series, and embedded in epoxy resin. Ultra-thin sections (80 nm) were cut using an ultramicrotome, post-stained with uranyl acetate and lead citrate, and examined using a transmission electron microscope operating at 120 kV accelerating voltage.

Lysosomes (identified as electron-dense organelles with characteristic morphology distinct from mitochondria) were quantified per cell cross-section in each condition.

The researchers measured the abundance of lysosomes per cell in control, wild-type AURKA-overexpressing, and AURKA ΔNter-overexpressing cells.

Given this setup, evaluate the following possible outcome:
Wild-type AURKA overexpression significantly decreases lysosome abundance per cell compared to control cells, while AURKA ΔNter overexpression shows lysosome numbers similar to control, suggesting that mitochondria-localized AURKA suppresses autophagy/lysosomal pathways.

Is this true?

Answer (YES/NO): NO